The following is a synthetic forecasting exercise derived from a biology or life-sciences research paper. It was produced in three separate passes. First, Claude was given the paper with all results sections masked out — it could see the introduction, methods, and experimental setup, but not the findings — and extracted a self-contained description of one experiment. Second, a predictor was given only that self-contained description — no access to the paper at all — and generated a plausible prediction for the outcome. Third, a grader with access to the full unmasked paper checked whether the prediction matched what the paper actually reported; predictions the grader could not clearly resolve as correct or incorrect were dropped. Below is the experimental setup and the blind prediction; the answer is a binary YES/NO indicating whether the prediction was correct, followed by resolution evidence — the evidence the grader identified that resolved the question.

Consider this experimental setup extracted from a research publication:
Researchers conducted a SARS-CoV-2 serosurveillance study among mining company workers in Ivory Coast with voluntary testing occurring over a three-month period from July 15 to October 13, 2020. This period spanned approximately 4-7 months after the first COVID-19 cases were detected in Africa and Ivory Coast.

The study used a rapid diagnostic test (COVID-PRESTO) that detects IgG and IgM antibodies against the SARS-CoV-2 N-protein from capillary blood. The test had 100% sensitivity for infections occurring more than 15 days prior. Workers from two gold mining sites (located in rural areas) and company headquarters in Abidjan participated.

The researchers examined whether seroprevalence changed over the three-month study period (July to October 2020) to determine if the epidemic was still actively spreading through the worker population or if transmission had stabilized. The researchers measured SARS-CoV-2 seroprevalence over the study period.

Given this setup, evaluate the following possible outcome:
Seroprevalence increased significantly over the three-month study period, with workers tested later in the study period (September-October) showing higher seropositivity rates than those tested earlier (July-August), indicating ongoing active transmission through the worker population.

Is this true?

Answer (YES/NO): NO